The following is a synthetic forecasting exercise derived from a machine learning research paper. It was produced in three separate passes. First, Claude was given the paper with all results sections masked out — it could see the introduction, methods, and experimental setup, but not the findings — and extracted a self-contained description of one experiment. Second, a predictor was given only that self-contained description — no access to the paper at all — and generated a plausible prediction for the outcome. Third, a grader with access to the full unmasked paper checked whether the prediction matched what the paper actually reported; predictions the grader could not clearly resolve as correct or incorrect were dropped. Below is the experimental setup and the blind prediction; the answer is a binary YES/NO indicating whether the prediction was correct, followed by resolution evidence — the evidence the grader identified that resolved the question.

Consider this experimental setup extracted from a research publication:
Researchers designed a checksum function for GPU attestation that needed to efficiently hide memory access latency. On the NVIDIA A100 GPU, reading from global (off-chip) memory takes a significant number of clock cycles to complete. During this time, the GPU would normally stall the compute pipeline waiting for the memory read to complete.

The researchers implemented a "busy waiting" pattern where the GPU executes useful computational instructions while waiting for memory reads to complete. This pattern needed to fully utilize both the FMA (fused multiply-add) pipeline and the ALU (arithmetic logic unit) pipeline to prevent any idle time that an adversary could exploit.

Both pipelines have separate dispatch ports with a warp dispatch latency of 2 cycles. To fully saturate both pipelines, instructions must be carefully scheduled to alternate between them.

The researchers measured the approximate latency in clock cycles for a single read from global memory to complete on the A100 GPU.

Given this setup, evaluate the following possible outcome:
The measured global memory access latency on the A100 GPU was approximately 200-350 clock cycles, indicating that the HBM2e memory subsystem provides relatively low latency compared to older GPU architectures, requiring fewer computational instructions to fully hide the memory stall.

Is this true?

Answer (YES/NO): NO